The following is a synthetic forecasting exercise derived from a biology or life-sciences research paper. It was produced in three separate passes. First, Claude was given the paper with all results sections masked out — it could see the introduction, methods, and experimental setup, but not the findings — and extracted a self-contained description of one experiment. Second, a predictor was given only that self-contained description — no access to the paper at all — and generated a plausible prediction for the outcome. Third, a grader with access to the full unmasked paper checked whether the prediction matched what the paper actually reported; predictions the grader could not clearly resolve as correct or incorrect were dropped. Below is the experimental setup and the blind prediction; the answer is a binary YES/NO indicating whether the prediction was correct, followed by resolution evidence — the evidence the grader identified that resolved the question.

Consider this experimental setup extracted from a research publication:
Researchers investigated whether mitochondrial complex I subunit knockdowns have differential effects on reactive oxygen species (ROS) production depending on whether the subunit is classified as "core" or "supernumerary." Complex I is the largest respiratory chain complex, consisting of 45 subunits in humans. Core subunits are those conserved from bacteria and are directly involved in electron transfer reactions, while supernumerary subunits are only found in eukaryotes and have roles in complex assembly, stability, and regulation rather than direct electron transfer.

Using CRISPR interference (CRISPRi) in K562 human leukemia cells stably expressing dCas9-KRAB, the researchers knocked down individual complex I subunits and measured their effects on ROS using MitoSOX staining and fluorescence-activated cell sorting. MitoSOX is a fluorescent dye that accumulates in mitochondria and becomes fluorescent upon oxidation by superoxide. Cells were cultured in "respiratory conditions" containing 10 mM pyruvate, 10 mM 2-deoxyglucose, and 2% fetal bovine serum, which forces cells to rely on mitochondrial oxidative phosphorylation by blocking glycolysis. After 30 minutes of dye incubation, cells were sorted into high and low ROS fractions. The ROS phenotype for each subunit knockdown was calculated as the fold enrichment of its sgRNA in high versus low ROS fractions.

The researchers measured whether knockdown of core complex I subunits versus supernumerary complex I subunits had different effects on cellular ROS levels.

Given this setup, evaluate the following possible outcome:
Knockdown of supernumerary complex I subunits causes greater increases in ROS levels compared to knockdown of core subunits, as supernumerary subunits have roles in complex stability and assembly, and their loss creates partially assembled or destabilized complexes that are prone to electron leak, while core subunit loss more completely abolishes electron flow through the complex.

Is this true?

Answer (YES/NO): NO